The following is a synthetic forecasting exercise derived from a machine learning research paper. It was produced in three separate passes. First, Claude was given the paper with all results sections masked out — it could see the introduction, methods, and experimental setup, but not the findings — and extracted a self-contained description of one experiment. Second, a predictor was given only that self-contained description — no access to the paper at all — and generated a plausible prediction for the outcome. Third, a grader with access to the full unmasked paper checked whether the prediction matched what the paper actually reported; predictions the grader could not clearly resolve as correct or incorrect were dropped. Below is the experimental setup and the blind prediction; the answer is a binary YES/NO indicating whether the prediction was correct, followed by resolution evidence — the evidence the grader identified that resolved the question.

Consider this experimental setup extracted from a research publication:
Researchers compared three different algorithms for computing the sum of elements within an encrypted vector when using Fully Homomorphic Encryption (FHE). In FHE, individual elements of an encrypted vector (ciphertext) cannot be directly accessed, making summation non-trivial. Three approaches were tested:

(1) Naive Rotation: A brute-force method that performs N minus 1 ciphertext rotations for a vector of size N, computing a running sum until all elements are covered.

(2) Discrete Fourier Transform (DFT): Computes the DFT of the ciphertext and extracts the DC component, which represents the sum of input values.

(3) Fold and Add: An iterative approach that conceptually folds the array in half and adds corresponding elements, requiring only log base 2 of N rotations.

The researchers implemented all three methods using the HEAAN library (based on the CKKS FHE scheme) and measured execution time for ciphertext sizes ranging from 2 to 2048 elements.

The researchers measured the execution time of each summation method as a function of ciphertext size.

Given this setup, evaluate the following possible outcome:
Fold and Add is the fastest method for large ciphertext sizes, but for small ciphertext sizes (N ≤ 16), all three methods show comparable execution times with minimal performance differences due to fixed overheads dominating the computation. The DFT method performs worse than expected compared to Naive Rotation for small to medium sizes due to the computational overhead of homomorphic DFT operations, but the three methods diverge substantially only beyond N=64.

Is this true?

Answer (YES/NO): NO